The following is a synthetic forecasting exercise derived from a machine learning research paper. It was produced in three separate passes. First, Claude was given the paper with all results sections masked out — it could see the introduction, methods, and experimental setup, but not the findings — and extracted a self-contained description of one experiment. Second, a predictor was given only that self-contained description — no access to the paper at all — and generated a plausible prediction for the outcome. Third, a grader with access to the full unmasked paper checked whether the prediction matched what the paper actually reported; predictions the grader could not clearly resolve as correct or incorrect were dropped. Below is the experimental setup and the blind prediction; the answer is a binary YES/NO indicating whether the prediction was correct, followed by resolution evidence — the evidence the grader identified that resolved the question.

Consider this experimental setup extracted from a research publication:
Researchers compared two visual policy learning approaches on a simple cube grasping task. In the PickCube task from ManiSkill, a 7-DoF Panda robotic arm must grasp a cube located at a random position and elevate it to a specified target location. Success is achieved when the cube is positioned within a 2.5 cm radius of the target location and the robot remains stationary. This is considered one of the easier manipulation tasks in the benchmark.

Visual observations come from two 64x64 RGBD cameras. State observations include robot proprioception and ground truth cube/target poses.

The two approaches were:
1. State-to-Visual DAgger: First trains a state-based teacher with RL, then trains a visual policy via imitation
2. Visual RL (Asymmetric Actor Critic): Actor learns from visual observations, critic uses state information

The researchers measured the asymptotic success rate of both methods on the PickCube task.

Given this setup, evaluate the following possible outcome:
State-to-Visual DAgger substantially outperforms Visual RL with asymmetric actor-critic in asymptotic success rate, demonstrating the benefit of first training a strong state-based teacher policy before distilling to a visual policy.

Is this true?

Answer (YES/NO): NO